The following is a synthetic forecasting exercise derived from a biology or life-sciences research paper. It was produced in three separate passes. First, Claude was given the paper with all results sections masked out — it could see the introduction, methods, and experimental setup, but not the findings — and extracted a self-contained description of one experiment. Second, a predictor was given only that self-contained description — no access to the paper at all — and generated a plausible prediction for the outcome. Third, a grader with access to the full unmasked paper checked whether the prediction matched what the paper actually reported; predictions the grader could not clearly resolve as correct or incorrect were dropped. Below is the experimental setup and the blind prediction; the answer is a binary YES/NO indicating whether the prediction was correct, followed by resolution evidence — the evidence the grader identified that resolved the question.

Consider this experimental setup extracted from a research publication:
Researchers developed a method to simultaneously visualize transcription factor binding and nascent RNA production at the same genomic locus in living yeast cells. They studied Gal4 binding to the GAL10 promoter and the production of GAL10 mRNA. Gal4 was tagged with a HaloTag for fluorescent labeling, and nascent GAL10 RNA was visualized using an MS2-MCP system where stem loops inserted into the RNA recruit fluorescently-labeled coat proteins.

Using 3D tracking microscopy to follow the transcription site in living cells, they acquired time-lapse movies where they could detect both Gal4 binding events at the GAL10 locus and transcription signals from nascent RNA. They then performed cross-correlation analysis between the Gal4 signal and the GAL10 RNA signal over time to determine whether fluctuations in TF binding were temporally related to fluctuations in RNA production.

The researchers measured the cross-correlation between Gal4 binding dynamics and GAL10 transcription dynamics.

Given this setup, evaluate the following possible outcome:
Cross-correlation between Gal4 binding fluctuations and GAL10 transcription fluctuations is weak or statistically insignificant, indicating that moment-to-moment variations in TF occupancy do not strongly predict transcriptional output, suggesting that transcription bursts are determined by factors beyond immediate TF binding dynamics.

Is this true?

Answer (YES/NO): NO